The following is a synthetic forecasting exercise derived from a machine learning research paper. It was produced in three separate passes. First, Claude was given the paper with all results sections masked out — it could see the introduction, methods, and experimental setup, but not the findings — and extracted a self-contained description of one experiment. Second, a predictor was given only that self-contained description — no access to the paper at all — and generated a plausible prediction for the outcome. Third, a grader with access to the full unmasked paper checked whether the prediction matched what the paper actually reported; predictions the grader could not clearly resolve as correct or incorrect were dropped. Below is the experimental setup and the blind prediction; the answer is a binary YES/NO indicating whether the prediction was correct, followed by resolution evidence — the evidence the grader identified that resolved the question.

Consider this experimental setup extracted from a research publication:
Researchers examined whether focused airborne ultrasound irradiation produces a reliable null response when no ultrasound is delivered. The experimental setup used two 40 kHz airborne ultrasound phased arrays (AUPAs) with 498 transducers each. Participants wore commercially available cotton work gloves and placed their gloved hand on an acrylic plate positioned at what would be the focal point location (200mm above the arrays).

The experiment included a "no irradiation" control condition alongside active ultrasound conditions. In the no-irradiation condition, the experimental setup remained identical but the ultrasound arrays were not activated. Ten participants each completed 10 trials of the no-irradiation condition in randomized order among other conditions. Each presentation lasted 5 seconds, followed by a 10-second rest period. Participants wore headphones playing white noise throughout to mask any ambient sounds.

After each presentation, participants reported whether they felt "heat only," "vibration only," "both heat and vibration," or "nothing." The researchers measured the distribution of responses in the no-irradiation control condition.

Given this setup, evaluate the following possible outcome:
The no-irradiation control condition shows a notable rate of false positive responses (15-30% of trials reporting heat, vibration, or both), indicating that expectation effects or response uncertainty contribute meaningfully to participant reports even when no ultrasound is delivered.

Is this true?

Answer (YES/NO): NO